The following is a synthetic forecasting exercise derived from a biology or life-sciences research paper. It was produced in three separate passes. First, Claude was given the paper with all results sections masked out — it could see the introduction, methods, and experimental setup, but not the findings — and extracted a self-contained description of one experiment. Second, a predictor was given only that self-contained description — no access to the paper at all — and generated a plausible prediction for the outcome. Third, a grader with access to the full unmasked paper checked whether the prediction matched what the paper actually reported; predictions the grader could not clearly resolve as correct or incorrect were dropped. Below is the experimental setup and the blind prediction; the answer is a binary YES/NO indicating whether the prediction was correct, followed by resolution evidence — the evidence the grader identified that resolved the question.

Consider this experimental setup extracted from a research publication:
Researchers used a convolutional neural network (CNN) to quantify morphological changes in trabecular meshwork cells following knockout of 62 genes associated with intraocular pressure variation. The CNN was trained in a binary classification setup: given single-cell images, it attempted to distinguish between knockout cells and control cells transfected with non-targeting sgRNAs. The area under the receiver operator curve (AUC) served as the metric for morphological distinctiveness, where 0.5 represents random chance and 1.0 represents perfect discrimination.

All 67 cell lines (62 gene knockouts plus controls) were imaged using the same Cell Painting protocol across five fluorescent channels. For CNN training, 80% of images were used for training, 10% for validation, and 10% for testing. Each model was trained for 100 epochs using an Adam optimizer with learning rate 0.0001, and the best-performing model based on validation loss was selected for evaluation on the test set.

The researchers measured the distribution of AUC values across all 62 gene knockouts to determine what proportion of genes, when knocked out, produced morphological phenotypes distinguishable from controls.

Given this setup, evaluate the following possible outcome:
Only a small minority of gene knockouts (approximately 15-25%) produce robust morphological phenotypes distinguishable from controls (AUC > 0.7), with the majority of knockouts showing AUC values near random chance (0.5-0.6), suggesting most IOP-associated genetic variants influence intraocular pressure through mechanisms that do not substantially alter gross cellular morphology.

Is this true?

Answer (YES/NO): NO